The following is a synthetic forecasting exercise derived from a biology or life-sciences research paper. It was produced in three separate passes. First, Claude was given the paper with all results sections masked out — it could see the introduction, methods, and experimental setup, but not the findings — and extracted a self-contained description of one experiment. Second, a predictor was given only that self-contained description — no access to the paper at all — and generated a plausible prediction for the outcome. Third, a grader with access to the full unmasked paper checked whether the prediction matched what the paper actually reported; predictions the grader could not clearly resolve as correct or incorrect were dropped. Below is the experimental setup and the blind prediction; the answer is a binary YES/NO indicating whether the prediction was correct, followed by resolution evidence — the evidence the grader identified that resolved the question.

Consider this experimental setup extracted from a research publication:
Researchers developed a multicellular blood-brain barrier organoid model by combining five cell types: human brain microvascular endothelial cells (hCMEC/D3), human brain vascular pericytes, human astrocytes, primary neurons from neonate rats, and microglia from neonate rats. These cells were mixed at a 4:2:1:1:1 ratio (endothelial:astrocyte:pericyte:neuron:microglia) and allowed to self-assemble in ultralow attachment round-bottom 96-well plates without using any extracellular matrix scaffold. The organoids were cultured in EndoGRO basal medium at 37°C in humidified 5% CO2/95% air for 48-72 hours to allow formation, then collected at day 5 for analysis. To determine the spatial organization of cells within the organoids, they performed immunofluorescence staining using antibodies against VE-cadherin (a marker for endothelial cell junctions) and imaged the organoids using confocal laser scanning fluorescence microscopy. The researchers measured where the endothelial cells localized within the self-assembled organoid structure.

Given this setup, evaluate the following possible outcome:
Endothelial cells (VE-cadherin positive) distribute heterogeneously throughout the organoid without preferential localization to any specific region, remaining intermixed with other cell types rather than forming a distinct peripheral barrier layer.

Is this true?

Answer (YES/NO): NO